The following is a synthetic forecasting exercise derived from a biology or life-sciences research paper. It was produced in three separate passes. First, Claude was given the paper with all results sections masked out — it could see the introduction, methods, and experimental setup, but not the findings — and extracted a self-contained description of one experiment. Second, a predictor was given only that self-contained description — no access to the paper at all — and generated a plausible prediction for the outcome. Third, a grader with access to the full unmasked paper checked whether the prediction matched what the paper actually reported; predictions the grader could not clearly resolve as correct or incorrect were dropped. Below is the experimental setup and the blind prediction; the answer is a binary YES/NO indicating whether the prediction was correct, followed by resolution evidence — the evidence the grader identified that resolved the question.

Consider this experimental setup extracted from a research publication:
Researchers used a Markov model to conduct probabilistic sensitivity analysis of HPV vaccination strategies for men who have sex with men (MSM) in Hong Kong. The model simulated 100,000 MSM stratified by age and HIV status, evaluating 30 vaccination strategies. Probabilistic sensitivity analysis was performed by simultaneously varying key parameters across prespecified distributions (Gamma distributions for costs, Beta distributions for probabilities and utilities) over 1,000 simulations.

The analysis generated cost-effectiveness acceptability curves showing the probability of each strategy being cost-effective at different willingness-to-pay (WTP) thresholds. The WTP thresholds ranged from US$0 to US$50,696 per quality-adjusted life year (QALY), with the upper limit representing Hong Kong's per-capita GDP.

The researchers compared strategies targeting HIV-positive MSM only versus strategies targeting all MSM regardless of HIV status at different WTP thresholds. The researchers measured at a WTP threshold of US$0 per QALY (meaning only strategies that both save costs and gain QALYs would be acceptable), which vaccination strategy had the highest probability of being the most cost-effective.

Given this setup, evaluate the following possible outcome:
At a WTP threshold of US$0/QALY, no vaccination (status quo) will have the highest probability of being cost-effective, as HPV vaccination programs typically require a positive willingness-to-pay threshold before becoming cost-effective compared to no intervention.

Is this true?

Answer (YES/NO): NO